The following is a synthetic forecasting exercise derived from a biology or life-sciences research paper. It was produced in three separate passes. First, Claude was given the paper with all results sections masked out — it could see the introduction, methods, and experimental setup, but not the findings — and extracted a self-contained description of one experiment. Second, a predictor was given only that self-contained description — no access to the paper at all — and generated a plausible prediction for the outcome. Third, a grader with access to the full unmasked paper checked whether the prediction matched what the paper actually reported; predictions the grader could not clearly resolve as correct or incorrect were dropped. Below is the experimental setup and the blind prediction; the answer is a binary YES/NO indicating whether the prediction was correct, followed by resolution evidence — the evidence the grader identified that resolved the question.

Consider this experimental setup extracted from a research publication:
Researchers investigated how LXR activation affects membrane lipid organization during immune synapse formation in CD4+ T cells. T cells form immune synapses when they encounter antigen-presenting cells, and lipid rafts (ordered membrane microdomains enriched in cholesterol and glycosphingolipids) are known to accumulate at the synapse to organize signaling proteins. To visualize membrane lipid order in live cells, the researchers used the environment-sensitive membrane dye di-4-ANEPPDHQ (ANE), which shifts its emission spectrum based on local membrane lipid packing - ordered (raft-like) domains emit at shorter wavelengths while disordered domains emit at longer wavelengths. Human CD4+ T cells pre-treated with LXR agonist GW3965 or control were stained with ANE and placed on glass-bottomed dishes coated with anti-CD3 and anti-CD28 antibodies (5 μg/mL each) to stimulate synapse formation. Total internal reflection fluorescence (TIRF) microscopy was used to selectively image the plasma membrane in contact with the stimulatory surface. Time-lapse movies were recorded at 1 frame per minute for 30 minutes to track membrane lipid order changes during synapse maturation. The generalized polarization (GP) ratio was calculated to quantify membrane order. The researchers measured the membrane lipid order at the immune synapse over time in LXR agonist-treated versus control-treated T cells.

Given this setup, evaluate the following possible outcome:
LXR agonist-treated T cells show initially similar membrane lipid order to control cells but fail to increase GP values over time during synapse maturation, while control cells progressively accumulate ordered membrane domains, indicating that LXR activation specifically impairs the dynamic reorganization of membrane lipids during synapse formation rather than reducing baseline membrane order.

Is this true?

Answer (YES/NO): NO